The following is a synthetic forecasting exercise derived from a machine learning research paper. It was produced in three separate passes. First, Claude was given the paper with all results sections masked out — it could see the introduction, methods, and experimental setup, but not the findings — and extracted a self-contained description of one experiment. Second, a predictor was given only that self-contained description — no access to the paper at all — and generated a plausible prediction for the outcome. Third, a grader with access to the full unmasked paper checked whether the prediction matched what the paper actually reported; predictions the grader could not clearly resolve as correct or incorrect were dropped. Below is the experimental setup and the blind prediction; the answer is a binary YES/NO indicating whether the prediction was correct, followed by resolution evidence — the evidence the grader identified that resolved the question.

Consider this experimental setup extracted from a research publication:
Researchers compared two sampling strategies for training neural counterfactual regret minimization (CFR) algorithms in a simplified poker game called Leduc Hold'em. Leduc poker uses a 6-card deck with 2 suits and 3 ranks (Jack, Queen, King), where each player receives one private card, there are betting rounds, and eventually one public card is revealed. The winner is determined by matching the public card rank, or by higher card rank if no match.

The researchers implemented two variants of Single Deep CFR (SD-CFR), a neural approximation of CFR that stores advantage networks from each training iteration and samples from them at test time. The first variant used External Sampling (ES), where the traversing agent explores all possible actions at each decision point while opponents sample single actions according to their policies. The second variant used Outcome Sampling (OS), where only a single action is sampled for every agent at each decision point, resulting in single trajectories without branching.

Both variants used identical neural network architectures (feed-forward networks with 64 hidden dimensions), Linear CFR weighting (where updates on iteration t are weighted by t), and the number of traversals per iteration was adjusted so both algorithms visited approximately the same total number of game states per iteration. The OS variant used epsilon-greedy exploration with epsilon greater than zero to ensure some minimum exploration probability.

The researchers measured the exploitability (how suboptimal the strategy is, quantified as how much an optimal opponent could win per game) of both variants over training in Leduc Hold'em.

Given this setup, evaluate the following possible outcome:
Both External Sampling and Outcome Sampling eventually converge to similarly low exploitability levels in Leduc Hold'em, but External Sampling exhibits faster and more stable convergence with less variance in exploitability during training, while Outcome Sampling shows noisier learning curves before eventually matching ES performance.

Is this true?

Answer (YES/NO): NO